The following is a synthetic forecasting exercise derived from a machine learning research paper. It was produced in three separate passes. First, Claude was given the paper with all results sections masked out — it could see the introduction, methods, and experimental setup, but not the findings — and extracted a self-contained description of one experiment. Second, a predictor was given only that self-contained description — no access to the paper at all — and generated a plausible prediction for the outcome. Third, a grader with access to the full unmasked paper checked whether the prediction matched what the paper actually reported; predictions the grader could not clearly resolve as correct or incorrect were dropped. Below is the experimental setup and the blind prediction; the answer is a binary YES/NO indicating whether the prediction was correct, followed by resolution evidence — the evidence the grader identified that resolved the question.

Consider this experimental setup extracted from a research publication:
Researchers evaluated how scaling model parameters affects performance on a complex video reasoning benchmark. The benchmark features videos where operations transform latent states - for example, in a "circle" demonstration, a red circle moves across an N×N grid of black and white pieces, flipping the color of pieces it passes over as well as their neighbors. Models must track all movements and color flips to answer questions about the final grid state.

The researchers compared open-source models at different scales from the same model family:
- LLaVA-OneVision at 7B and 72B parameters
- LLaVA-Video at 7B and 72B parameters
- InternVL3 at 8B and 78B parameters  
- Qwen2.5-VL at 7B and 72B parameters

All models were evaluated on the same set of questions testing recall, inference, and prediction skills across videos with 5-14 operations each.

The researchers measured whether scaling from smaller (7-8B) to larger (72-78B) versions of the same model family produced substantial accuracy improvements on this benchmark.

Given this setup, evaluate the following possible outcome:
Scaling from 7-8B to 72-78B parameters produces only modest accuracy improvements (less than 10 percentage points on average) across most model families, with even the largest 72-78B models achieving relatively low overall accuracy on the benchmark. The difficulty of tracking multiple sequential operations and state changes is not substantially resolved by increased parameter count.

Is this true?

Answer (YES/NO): YES